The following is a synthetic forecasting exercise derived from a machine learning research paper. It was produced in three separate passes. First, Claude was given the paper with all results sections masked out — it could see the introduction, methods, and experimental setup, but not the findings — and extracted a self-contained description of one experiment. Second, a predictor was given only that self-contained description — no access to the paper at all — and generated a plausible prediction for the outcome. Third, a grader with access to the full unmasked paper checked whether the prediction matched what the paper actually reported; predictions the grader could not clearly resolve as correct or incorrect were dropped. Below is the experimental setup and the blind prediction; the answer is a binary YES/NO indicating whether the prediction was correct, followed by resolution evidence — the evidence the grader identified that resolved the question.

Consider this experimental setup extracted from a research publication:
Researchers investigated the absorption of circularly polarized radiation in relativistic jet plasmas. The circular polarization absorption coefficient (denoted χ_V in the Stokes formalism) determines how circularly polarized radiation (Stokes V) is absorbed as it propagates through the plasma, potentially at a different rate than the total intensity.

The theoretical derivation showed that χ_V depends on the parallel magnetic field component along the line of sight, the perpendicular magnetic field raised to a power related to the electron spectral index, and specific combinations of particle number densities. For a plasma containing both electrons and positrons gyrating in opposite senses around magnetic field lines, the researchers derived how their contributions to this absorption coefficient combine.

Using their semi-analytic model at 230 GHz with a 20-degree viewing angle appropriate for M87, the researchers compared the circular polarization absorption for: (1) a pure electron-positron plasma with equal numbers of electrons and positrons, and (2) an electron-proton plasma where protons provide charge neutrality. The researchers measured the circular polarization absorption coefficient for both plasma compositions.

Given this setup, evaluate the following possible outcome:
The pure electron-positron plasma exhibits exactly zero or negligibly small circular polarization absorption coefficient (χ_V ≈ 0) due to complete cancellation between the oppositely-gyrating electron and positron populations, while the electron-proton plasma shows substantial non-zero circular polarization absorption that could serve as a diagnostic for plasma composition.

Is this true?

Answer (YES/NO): YES